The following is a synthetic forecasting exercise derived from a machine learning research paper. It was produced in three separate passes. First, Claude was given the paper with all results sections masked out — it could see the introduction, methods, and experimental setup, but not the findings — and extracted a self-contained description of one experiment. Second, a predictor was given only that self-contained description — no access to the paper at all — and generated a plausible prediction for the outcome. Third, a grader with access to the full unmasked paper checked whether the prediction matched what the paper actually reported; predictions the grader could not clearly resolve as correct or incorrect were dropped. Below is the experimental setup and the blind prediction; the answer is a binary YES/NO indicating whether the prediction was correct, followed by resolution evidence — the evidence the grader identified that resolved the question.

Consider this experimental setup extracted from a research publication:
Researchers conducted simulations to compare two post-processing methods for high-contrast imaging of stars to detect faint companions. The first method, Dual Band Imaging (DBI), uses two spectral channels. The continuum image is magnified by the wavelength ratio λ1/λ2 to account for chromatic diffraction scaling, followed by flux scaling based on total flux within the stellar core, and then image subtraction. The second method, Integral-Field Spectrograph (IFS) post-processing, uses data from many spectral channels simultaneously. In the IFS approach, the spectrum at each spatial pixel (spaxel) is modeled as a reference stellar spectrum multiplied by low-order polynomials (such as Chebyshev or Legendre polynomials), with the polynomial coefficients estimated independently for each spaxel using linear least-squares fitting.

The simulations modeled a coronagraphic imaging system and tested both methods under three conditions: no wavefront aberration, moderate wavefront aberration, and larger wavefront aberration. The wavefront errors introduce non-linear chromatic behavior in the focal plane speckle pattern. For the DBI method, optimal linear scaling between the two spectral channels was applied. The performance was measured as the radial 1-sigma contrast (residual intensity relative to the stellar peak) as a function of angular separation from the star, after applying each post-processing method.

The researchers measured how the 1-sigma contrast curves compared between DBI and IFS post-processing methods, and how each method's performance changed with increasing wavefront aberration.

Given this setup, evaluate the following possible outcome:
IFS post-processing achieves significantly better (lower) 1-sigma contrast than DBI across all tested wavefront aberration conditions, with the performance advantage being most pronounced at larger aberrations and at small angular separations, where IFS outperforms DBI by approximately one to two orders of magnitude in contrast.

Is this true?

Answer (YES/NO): NO